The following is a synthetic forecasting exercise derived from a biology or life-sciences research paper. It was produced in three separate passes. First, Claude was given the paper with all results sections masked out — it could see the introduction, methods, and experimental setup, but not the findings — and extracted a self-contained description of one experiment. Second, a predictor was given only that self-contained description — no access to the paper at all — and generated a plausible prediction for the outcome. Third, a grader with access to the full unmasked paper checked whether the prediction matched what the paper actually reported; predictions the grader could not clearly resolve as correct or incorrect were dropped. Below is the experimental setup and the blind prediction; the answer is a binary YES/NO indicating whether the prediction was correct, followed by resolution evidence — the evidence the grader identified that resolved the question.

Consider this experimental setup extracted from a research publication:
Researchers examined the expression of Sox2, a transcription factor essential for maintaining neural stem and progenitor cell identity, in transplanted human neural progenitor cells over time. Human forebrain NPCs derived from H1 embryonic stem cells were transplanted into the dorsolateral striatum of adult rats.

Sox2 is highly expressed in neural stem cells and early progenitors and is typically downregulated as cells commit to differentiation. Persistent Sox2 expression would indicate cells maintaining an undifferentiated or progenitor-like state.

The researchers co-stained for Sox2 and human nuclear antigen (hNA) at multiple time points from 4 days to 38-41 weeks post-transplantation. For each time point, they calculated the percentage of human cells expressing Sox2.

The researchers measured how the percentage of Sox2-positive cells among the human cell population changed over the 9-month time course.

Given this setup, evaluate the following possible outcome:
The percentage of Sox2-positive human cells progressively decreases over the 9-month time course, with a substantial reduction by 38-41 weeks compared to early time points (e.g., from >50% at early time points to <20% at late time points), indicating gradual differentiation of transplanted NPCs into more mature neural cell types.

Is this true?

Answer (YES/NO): NO